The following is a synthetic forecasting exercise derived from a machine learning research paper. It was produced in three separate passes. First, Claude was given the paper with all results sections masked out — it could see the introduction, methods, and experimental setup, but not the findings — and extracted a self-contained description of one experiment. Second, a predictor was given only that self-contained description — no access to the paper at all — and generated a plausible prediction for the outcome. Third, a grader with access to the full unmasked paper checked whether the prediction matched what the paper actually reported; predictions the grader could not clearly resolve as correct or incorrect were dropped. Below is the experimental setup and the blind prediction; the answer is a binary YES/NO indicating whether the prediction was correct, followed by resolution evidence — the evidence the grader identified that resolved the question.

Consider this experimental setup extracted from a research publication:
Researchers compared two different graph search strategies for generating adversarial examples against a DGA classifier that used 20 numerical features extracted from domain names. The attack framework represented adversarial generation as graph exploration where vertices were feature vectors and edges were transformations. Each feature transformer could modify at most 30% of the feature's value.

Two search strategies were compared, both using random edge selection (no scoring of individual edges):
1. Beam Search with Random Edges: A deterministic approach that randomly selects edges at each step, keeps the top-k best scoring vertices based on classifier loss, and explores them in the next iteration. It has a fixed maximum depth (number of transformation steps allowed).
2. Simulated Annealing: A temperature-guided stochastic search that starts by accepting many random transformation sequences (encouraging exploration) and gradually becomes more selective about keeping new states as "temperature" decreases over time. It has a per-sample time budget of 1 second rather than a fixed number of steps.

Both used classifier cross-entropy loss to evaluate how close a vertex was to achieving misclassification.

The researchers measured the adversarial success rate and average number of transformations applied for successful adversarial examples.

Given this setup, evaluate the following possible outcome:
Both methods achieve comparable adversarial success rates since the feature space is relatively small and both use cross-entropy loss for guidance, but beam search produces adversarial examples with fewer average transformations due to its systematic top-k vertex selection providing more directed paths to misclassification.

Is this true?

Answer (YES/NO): NO